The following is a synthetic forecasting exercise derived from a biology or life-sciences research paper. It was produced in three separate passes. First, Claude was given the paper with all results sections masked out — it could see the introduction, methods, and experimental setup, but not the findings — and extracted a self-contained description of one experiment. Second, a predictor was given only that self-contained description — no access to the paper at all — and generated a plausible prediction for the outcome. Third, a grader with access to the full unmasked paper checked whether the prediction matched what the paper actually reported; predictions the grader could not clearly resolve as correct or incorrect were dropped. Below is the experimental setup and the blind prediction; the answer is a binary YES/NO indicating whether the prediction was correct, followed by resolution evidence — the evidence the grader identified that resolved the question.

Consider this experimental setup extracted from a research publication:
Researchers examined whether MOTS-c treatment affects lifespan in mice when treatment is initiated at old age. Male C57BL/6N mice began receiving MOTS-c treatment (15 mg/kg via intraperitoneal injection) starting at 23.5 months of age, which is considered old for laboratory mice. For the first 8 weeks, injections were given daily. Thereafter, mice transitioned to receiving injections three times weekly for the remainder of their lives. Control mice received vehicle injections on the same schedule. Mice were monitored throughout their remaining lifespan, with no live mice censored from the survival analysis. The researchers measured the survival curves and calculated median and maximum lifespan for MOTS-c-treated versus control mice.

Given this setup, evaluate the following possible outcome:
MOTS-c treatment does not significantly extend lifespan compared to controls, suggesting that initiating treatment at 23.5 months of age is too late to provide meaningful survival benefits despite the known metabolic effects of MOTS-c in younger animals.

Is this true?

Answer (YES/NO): NO